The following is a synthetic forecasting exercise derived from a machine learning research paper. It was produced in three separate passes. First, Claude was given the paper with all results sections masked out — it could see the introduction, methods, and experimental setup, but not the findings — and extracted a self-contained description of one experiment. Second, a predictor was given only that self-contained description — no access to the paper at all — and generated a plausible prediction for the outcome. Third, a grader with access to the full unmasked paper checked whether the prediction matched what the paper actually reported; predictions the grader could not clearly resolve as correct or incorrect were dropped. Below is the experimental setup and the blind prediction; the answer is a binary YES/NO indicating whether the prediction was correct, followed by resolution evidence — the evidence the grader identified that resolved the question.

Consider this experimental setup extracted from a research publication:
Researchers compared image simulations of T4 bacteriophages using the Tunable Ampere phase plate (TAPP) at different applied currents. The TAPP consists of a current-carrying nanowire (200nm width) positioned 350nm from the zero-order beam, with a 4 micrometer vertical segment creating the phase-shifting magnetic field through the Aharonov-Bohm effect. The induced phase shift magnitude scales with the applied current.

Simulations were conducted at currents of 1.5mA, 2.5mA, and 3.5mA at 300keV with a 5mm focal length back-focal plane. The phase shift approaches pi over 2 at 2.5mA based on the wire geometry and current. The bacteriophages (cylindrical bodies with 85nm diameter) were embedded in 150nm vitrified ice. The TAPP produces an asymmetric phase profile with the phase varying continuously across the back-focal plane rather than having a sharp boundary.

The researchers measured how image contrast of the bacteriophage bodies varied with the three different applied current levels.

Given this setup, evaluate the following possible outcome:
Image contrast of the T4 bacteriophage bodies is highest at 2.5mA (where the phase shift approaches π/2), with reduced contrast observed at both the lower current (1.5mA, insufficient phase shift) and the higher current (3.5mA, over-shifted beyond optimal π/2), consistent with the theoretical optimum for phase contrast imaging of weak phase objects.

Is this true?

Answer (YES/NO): NO